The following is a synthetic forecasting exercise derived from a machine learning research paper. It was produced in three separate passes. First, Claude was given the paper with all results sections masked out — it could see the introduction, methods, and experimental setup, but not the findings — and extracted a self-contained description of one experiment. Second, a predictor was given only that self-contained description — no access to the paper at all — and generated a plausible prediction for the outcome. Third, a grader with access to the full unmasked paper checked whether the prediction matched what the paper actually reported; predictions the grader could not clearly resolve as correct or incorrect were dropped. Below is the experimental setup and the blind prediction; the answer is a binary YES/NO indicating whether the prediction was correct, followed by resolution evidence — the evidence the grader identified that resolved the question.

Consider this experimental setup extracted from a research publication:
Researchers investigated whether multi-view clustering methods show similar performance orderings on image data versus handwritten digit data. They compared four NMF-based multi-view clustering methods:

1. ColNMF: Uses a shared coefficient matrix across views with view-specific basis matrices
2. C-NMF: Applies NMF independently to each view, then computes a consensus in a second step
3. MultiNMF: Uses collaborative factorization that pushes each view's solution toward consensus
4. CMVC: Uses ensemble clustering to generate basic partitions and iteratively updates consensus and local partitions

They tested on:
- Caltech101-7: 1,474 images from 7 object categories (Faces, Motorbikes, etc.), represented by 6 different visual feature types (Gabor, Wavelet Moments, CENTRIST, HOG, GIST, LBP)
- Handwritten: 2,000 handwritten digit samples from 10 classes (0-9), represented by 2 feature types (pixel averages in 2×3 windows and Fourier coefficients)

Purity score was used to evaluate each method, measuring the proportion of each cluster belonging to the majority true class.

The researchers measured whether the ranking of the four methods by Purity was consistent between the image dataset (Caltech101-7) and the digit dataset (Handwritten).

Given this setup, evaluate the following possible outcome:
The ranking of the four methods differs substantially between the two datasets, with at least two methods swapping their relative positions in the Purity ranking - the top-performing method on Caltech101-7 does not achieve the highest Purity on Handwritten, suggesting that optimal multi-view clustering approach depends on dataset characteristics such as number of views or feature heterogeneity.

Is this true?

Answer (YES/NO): YES